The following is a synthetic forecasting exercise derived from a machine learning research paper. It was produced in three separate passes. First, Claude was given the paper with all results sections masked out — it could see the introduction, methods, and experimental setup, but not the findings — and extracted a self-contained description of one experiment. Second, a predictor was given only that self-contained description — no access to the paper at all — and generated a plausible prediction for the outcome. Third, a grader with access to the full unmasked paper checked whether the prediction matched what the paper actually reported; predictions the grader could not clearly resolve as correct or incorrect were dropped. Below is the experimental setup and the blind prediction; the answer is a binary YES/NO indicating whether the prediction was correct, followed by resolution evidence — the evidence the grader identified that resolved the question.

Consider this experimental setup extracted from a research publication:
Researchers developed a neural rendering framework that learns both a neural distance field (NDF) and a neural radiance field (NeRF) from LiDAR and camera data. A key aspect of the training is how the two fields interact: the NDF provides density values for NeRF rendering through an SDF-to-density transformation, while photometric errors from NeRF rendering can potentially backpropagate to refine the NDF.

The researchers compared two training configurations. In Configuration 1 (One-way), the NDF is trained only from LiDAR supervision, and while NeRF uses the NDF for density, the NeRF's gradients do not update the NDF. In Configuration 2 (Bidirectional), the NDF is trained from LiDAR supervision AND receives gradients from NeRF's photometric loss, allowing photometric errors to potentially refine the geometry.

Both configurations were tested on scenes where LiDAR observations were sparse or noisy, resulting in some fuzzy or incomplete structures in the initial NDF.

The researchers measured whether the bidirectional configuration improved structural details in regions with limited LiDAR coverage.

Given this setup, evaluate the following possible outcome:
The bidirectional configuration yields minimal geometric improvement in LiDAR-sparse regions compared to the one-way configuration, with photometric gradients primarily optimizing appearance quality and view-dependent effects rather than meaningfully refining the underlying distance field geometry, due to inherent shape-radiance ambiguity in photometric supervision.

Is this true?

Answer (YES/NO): NO